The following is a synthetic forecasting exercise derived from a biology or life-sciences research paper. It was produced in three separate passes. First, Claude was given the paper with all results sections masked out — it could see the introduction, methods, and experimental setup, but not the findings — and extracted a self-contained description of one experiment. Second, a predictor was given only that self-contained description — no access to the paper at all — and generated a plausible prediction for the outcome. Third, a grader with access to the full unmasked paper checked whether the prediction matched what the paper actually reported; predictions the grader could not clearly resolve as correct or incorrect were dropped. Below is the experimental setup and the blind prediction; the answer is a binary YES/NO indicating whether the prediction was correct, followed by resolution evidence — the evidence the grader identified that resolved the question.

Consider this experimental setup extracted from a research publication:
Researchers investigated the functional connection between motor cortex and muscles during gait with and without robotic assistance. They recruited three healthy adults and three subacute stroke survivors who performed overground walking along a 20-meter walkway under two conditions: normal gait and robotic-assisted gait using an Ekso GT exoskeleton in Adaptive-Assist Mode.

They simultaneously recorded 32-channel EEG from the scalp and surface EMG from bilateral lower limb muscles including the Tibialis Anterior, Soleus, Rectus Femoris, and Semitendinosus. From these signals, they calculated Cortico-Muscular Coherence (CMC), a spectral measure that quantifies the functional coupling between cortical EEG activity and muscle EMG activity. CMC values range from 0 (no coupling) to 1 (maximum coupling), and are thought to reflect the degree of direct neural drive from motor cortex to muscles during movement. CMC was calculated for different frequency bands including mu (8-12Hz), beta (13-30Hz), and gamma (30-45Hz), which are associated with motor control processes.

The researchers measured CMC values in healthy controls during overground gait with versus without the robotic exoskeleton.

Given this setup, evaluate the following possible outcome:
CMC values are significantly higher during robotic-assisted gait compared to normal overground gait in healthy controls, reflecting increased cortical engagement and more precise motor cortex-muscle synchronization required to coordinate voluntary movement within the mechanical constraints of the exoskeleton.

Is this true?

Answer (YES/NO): NO